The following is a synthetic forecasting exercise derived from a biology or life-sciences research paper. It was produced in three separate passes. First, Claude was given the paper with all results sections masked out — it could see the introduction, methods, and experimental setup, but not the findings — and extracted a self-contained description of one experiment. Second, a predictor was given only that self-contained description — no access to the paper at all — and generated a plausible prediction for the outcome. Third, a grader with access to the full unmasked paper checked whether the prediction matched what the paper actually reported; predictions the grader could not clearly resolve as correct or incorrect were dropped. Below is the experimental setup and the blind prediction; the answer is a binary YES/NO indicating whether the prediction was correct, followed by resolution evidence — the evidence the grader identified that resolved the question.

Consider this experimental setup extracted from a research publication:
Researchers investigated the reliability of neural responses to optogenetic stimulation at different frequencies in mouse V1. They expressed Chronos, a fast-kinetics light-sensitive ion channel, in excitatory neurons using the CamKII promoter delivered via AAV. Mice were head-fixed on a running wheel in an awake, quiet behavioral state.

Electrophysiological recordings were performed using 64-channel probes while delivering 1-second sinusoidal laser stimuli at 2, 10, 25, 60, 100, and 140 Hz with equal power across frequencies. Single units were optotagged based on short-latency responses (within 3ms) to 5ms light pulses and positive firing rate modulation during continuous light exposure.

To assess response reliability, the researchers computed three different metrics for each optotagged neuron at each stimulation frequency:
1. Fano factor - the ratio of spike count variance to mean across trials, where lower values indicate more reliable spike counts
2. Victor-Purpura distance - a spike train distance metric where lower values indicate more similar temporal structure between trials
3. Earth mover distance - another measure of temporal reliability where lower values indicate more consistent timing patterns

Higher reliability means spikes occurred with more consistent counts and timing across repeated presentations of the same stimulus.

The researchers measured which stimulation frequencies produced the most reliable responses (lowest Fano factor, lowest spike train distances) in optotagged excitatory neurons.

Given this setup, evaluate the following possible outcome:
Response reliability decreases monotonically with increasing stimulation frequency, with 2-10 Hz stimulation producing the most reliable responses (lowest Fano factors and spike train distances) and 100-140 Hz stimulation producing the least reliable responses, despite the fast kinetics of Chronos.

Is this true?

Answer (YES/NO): YES